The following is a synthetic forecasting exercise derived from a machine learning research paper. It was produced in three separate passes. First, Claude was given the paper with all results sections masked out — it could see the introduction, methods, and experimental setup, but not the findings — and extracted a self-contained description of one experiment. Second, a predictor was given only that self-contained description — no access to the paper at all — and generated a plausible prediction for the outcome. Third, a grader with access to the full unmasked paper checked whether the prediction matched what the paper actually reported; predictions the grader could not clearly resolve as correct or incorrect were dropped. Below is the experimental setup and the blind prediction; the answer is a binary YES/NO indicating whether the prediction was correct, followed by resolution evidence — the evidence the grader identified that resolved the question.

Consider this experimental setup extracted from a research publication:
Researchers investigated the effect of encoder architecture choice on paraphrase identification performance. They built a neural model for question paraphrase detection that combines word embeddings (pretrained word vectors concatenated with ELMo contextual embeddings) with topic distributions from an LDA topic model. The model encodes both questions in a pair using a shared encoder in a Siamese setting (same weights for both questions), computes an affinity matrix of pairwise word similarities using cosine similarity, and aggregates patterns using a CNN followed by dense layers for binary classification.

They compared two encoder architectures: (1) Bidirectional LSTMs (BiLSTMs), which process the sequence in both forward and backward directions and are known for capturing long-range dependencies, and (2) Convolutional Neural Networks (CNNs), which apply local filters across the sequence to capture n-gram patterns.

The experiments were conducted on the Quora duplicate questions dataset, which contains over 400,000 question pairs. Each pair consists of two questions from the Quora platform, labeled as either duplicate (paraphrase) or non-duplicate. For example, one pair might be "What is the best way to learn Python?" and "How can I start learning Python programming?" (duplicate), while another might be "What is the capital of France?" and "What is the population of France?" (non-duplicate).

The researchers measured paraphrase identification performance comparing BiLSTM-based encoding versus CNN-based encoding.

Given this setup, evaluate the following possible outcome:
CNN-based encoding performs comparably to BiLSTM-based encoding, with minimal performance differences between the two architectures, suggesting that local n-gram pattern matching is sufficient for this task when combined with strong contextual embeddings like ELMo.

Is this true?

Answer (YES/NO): NO